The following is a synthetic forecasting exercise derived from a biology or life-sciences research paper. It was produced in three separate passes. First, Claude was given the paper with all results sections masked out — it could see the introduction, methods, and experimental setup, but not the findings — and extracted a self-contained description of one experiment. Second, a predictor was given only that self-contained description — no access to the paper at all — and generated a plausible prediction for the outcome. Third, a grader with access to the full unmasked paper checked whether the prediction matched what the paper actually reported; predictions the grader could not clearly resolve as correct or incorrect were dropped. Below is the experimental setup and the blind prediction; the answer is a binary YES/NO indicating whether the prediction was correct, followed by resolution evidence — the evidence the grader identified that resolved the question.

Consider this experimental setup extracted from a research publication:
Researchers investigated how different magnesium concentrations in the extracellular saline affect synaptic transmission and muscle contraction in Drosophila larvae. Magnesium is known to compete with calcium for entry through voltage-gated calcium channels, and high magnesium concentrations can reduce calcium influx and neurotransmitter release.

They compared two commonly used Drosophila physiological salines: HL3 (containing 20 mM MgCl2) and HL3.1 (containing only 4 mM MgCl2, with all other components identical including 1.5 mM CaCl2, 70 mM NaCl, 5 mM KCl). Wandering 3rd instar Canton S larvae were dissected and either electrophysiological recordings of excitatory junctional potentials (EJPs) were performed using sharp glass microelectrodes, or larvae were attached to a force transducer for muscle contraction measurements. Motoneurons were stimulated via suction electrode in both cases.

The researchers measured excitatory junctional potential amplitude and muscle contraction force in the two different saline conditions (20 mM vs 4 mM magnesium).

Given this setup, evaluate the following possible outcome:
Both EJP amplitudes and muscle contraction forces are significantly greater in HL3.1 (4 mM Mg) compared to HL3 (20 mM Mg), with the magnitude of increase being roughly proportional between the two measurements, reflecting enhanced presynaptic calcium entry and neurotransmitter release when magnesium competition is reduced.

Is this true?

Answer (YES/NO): NO